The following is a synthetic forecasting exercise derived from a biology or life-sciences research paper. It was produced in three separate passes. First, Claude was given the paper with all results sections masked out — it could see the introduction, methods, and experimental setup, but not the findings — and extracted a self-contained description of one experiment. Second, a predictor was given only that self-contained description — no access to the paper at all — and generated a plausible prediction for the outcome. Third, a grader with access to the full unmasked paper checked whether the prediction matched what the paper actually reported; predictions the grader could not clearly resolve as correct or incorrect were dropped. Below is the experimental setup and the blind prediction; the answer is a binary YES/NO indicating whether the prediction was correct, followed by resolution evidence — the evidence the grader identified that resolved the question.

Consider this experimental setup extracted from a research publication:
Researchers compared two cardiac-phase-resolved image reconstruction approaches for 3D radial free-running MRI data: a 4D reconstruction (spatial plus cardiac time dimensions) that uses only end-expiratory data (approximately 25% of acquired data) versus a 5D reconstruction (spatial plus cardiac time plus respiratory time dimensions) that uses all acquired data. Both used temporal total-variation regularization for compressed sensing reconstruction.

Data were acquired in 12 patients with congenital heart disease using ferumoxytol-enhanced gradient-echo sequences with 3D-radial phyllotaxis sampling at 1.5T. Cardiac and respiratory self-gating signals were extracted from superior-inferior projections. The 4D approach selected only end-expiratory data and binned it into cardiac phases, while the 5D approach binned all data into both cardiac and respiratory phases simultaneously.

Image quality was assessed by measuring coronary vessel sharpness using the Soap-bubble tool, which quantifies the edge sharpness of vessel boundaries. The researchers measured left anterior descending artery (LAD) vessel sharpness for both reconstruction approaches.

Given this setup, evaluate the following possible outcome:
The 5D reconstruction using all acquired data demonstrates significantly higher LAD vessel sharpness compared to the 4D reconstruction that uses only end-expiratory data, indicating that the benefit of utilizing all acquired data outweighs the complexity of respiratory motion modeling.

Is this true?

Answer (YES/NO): NO